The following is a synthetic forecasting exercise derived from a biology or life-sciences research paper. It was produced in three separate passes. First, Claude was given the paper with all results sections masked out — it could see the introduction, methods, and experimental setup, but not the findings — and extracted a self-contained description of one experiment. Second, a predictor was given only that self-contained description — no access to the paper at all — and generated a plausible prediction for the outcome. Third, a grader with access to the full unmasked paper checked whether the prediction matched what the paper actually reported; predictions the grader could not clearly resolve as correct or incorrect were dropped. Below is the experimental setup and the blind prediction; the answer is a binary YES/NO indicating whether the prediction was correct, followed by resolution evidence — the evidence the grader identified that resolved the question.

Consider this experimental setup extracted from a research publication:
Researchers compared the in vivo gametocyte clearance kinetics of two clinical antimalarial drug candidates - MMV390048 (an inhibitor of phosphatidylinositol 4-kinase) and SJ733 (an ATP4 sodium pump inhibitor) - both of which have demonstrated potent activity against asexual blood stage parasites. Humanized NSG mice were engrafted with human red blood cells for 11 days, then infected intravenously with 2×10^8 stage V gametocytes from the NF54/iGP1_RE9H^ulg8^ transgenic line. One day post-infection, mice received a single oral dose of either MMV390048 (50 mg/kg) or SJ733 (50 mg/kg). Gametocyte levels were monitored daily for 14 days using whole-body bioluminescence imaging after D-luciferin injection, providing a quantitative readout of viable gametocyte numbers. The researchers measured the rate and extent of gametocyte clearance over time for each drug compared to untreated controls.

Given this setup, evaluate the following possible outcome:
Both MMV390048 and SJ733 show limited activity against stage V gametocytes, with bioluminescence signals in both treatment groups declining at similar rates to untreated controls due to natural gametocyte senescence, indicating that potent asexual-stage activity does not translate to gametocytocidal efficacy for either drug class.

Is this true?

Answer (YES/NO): NO